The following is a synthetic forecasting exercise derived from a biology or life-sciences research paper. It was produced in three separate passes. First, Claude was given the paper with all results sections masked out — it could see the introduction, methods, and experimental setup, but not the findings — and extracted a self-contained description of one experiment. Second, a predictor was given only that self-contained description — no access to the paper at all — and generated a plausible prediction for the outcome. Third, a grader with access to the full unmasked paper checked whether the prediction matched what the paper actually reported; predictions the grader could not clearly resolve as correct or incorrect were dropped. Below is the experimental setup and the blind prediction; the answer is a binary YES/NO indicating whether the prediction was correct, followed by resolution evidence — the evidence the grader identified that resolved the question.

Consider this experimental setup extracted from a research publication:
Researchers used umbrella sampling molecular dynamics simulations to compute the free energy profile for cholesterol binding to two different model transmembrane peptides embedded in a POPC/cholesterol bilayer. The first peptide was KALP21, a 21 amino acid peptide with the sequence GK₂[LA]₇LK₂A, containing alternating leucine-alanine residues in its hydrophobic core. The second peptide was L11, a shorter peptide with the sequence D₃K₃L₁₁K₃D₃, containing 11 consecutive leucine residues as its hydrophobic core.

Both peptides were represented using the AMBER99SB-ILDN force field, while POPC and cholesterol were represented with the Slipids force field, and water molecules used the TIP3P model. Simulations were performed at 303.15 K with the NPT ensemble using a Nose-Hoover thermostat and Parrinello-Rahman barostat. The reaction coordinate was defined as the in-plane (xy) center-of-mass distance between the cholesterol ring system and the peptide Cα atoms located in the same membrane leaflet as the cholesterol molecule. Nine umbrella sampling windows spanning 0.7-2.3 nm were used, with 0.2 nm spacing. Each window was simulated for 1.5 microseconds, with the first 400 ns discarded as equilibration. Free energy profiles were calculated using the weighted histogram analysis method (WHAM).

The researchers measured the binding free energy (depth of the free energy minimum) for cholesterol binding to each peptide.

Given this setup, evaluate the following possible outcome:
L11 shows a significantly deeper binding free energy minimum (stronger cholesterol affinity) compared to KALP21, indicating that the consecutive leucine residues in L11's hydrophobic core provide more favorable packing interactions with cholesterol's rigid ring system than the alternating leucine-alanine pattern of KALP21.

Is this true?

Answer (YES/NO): YES